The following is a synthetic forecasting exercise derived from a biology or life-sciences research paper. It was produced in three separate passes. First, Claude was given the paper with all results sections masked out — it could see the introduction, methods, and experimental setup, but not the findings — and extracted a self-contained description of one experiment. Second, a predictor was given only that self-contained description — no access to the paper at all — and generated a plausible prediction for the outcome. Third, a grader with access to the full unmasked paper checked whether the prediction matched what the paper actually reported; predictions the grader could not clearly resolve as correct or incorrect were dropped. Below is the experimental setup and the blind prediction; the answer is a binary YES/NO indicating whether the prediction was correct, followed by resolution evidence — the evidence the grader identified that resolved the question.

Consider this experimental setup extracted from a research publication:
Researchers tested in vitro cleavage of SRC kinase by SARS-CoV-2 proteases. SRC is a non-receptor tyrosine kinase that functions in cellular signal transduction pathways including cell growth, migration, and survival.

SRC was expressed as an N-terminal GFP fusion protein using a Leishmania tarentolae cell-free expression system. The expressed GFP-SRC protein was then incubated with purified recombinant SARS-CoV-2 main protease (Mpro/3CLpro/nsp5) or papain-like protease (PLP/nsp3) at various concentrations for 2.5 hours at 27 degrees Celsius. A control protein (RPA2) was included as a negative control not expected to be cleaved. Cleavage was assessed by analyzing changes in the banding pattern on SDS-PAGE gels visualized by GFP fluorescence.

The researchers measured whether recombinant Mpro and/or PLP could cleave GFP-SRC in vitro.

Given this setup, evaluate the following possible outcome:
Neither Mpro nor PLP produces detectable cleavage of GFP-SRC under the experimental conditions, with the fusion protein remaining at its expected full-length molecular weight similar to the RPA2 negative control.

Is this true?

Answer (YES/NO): NO